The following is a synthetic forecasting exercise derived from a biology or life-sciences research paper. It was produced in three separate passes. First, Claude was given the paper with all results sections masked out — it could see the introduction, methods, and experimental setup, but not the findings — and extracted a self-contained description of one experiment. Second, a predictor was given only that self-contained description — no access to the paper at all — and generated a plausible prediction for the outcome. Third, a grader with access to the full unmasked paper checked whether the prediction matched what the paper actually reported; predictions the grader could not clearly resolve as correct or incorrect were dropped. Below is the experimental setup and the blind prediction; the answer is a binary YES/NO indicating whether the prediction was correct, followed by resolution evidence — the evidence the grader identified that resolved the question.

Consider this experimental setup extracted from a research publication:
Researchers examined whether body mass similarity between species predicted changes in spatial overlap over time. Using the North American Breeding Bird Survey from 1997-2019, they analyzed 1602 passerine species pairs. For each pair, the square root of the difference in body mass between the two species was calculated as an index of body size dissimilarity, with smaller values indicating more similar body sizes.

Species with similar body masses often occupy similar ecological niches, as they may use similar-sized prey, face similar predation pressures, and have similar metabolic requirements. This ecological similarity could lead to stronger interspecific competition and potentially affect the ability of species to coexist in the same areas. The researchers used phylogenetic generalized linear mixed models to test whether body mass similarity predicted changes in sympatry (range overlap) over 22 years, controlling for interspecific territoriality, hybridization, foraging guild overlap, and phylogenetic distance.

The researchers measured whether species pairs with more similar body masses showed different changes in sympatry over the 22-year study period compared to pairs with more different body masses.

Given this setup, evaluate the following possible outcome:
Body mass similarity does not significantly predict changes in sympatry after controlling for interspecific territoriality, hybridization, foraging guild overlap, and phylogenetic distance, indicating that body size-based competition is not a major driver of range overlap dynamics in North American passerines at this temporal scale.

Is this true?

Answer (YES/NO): NO